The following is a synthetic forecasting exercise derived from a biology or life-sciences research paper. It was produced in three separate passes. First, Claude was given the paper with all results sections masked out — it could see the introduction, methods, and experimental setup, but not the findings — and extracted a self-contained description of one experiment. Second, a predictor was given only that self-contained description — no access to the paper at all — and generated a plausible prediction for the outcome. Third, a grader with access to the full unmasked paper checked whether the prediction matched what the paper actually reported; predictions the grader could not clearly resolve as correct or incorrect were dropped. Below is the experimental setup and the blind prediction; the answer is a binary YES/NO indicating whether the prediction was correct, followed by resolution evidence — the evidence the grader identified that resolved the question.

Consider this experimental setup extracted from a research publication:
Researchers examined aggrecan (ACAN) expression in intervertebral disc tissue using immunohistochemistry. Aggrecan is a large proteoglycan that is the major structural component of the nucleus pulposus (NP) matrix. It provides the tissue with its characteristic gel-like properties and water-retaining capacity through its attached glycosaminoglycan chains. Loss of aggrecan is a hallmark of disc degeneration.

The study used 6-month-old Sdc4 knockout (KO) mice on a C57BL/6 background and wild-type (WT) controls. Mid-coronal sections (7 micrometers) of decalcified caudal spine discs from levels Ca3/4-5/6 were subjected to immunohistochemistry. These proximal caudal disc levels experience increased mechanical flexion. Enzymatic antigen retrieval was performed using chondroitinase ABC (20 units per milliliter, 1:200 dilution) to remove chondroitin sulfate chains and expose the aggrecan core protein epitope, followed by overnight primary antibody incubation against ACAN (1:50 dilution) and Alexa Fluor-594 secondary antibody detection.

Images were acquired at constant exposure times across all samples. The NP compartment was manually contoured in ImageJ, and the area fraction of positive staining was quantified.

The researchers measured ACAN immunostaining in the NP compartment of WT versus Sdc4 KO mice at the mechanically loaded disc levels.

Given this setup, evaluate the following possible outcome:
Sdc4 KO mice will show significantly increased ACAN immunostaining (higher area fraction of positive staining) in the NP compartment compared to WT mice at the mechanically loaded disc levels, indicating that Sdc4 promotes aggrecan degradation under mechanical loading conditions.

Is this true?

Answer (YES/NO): NO